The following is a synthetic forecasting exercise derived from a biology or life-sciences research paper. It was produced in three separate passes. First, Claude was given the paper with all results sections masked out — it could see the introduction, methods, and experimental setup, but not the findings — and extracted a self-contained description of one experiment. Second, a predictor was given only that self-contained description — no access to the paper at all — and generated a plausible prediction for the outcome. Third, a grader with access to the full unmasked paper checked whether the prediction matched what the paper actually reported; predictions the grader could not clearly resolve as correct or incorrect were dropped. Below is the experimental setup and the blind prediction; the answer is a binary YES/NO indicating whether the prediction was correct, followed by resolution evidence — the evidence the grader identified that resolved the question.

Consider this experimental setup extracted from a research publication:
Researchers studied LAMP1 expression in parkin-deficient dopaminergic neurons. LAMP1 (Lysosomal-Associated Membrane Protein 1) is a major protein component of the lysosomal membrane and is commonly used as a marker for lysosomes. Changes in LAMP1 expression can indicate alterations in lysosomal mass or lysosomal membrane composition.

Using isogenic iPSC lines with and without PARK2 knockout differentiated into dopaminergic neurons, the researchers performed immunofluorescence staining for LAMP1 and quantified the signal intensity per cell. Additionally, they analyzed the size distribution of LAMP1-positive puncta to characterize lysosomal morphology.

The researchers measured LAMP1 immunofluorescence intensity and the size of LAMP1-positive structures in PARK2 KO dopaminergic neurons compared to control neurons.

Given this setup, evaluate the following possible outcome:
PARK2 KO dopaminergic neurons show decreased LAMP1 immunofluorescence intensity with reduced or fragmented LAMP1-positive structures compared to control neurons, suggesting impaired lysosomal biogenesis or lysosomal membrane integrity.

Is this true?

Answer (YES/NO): NO